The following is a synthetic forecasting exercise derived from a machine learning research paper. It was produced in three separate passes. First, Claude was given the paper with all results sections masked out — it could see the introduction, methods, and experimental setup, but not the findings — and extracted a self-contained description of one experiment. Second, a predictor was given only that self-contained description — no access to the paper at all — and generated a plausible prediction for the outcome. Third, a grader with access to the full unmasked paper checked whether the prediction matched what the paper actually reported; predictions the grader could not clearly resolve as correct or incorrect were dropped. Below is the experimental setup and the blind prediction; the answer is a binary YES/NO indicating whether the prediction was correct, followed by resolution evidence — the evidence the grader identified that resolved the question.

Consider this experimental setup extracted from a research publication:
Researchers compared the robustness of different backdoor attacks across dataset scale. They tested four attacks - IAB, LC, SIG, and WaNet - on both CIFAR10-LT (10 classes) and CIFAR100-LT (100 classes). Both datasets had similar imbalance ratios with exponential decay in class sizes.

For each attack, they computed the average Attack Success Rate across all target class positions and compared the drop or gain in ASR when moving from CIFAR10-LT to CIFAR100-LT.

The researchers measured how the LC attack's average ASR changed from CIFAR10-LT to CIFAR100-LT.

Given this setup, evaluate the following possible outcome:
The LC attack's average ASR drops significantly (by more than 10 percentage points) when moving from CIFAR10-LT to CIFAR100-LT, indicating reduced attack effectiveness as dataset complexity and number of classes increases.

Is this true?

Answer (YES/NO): YES